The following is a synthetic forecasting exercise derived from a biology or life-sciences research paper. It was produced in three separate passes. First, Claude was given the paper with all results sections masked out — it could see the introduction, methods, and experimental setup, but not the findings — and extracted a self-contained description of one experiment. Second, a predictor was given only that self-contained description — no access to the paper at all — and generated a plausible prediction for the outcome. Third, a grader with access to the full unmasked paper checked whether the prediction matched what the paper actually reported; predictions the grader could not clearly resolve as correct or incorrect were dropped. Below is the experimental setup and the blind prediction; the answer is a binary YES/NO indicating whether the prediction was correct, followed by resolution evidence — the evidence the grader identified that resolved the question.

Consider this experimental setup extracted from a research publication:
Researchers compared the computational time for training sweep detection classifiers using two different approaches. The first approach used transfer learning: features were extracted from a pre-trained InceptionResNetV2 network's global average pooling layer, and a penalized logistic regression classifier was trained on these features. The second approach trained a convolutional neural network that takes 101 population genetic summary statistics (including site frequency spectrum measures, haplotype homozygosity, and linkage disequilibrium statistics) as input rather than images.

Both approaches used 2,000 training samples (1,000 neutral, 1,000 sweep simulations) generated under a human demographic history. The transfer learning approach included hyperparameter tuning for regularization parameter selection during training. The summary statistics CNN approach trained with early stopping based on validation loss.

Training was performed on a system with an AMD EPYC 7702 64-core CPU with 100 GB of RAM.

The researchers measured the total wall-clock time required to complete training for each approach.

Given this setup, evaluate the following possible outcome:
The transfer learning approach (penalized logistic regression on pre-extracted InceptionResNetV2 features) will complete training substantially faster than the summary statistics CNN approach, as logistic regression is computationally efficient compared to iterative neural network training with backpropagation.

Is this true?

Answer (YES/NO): YES